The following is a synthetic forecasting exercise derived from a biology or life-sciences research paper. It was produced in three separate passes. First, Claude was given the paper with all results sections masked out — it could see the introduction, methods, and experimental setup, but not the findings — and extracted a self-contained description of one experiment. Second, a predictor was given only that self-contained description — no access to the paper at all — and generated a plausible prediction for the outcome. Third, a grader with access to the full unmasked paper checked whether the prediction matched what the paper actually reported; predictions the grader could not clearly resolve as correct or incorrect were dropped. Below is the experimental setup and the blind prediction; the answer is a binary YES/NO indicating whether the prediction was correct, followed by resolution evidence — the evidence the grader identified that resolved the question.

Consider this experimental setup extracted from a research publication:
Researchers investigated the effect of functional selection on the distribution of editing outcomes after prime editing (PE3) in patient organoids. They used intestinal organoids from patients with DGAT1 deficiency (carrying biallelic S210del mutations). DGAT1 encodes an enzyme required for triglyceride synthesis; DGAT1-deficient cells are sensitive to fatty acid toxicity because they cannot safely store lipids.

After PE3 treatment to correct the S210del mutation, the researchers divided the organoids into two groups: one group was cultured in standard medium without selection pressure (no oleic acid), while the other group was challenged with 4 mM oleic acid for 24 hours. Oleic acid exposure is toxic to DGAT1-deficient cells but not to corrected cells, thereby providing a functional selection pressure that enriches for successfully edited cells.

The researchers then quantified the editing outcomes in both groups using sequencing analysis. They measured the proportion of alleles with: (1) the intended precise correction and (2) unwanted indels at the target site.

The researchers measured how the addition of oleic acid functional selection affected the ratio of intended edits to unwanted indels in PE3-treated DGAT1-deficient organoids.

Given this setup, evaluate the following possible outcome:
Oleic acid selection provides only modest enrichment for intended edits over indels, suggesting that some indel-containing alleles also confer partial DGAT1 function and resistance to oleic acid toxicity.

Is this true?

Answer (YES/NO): NO